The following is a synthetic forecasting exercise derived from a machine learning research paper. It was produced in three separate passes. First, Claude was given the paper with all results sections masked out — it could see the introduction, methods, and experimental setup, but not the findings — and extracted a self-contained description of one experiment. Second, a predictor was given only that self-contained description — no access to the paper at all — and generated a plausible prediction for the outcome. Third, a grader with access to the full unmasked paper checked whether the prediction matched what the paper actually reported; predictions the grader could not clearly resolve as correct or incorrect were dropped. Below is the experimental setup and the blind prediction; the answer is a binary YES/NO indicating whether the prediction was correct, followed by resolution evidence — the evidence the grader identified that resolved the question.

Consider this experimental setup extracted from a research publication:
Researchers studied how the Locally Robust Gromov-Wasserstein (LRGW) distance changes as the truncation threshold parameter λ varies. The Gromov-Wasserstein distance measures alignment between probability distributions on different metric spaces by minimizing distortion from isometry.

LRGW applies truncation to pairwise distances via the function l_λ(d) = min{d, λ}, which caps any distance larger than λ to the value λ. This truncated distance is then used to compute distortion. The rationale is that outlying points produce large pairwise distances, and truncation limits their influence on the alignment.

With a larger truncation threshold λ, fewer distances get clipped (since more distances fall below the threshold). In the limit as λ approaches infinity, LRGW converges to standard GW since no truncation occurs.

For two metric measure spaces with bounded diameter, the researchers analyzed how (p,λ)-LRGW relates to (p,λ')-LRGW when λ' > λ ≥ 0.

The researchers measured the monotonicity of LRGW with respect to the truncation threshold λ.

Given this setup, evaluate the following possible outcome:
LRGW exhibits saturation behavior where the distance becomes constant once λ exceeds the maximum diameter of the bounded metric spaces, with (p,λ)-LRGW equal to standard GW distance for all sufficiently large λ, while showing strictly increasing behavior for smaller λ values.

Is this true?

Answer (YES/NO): NO